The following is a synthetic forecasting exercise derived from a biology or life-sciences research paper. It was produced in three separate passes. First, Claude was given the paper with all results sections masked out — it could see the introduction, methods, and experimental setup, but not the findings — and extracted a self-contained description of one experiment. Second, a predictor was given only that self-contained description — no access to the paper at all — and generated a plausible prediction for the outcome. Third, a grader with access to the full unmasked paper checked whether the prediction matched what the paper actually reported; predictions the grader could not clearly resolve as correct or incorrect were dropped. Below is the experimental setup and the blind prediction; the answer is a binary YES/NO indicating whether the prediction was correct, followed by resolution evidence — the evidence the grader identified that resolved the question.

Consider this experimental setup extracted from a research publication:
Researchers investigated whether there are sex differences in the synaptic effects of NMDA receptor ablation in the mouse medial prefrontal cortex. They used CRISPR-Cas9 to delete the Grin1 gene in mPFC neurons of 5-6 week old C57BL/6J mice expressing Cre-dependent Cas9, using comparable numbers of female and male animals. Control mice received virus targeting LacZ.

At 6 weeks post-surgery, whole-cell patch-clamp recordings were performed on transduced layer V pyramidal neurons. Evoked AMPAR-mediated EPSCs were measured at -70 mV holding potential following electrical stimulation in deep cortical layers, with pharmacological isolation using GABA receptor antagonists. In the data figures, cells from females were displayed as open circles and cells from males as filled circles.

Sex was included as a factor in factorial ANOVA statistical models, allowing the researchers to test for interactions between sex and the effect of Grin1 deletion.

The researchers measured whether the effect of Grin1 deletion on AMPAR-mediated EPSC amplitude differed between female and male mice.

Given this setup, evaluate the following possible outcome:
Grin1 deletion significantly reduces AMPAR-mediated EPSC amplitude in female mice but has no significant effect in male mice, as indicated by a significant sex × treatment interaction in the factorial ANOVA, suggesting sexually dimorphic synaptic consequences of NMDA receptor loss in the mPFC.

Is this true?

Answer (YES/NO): NO